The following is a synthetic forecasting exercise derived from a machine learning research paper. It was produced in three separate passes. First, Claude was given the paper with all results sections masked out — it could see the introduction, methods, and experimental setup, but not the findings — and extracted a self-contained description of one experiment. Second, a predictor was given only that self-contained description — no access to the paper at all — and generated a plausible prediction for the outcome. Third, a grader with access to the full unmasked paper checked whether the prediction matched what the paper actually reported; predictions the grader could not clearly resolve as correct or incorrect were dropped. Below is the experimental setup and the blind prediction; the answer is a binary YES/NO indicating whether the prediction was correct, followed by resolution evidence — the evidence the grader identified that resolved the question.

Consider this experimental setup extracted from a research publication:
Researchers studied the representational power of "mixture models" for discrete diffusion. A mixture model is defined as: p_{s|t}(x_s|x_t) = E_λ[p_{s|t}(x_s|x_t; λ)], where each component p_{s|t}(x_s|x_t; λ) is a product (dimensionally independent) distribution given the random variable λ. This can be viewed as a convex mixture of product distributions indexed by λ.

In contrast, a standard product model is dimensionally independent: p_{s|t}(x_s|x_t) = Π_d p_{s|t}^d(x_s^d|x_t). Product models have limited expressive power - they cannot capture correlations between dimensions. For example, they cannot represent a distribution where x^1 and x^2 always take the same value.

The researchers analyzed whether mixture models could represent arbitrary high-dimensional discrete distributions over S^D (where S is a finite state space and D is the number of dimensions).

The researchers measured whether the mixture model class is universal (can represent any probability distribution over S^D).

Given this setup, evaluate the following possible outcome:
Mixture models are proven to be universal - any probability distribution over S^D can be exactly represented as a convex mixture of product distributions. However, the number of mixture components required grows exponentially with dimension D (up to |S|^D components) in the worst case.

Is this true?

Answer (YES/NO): NO